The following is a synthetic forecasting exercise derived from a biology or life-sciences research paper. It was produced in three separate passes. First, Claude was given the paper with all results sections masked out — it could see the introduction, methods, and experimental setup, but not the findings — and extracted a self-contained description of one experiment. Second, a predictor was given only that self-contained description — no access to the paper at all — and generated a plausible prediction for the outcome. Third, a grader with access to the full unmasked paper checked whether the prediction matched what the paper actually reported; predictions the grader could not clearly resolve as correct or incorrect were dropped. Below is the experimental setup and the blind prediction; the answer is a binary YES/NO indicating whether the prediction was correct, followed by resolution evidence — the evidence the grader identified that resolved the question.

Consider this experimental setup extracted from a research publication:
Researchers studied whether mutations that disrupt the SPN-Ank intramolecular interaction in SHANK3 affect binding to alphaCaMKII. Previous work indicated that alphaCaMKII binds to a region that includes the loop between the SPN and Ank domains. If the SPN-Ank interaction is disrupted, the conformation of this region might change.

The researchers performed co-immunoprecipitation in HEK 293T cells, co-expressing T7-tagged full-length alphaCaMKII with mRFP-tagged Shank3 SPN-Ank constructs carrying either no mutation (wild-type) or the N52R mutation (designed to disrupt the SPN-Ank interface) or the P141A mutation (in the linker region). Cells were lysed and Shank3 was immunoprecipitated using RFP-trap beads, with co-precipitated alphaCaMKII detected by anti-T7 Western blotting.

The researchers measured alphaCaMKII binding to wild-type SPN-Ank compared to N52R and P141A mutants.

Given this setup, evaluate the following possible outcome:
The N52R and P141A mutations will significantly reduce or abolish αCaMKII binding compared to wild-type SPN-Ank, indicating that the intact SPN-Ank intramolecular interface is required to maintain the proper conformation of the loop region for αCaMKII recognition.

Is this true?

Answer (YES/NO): YES